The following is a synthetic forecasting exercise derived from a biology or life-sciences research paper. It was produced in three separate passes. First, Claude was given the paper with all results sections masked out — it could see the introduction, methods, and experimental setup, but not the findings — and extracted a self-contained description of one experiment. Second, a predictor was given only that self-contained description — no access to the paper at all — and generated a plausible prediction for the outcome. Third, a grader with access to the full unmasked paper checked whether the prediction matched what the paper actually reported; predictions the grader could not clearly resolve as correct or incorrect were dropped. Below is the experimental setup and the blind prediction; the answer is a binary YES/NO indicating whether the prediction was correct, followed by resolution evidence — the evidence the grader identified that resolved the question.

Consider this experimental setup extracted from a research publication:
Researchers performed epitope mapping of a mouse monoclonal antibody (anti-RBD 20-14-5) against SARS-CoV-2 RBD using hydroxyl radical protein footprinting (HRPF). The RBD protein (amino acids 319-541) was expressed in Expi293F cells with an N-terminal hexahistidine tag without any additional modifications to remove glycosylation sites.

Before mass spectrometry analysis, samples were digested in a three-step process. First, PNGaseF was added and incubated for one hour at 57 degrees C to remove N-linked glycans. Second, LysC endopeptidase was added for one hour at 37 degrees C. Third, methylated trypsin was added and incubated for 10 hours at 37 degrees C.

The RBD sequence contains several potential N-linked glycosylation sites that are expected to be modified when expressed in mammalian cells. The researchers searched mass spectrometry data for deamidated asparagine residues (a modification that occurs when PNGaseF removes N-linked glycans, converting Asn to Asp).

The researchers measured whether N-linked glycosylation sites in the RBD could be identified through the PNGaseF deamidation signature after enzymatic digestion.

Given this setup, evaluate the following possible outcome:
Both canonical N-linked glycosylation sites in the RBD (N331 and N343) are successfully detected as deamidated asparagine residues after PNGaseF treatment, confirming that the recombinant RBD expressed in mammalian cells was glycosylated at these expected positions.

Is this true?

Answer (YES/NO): NO